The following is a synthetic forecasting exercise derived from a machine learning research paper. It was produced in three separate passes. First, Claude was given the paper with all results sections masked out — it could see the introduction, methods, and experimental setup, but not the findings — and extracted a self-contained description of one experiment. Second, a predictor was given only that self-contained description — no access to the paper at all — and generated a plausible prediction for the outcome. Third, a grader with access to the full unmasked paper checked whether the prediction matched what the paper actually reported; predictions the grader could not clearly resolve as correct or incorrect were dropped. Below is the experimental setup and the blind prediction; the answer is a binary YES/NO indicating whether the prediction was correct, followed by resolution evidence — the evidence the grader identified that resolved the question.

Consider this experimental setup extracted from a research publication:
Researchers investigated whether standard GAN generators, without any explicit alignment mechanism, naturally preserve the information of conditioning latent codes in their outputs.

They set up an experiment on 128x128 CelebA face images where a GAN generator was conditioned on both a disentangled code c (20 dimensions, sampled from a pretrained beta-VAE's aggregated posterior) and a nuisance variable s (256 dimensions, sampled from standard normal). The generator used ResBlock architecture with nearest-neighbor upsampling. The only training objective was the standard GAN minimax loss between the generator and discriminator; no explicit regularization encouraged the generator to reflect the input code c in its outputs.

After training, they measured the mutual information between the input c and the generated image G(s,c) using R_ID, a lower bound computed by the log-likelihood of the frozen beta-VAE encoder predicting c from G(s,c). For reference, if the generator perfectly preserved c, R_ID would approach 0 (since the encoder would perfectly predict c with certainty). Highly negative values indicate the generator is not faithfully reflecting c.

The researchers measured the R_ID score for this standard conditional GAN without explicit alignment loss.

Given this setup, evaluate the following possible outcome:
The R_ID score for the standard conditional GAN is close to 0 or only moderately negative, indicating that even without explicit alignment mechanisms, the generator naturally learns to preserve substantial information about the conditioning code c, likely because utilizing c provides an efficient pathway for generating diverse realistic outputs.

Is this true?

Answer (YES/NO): NO